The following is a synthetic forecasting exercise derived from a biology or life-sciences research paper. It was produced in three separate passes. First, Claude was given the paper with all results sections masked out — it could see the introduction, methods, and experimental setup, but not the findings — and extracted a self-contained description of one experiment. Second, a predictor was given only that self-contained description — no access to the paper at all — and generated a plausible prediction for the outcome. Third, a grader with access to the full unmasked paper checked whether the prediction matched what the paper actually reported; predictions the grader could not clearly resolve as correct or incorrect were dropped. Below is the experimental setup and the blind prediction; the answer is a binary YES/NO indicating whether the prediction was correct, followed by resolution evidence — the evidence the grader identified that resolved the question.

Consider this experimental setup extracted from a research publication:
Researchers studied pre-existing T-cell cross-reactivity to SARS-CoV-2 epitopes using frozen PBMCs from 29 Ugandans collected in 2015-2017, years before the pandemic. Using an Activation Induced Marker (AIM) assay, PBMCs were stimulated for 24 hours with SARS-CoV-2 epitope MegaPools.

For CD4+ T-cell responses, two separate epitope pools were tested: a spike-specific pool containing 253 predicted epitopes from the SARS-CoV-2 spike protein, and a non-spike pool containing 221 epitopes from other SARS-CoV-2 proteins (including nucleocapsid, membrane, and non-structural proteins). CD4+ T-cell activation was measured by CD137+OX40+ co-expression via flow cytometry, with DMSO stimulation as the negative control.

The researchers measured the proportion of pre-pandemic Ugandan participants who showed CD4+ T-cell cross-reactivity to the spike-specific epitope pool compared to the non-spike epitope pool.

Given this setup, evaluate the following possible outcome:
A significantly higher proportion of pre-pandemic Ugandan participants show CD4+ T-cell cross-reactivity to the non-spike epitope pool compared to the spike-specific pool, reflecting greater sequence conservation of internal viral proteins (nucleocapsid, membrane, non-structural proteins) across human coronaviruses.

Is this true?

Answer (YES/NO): NO